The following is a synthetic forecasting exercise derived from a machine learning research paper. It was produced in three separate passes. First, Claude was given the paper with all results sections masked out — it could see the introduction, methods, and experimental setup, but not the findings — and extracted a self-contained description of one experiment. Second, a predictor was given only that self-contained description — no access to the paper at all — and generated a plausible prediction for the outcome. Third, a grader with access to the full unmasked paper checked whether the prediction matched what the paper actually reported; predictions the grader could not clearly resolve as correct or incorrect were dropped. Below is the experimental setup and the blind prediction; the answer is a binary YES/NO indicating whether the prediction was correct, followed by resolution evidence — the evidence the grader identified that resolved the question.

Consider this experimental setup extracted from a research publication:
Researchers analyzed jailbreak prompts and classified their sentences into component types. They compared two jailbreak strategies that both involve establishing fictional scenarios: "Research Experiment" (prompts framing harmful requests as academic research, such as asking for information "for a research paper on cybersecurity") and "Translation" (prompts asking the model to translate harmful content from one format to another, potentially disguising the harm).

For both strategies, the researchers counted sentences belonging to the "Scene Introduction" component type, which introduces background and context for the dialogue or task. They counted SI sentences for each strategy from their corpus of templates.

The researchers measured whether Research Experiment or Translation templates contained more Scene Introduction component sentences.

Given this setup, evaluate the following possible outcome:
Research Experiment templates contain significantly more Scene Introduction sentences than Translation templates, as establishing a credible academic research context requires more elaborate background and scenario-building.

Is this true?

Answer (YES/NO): NO